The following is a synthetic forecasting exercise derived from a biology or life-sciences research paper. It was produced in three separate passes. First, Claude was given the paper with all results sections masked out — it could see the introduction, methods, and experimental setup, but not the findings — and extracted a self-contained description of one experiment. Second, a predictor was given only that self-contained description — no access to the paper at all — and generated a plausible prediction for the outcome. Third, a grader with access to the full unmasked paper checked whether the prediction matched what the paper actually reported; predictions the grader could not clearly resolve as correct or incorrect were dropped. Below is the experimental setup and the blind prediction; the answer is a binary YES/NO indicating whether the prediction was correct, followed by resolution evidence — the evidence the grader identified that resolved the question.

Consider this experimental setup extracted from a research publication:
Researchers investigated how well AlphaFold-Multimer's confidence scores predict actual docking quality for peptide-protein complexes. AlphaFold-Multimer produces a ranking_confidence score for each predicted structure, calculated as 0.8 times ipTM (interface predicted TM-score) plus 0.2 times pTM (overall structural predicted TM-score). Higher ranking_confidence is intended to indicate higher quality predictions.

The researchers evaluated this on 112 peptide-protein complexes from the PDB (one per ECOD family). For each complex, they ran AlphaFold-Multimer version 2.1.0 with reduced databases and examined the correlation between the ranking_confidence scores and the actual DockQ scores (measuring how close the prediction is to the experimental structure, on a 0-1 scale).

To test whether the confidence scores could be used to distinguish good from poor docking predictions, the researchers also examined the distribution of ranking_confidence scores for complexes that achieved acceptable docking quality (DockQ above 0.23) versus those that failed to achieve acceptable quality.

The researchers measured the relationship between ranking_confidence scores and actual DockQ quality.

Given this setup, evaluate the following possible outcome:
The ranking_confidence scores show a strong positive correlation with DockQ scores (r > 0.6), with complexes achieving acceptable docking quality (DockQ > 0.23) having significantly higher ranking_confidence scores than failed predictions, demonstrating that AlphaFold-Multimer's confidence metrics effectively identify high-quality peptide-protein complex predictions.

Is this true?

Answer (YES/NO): YES